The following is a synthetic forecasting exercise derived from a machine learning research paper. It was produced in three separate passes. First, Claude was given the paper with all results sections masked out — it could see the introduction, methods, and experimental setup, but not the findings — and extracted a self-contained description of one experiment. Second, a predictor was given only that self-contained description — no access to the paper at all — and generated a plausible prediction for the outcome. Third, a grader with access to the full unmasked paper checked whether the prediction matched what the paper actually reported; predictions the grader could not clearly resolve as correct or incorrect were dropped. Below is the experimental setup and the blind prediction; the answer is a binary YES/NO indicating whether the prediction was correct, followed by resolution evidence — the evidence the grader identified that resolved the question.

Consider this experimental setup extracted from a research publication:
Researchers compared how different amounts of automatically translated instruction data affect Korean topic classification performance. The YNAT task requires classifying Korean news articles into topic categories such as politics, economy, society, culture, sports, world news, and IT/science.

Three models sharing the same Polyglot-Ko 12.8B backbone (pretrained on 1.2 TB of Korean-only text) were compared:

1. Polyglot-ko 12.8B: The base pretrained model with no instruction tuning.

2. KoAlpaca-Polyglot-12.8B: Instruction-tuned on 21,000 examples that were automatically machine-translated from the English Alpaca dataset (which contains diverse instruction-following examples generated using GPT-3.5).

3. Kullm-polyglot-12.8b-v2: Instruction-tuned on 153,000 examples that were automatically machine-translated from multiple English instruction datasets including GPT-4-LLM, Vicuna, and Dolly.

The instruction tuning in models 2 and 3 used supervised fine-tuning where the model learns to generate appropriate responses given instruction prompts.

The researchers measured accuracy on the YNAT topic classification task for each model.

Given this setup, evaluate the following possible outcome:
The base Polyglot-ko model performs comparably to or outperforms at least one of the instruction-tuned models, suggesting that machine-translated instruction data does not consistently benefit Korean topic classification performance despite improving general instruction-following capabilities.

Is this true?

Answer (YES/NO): YES